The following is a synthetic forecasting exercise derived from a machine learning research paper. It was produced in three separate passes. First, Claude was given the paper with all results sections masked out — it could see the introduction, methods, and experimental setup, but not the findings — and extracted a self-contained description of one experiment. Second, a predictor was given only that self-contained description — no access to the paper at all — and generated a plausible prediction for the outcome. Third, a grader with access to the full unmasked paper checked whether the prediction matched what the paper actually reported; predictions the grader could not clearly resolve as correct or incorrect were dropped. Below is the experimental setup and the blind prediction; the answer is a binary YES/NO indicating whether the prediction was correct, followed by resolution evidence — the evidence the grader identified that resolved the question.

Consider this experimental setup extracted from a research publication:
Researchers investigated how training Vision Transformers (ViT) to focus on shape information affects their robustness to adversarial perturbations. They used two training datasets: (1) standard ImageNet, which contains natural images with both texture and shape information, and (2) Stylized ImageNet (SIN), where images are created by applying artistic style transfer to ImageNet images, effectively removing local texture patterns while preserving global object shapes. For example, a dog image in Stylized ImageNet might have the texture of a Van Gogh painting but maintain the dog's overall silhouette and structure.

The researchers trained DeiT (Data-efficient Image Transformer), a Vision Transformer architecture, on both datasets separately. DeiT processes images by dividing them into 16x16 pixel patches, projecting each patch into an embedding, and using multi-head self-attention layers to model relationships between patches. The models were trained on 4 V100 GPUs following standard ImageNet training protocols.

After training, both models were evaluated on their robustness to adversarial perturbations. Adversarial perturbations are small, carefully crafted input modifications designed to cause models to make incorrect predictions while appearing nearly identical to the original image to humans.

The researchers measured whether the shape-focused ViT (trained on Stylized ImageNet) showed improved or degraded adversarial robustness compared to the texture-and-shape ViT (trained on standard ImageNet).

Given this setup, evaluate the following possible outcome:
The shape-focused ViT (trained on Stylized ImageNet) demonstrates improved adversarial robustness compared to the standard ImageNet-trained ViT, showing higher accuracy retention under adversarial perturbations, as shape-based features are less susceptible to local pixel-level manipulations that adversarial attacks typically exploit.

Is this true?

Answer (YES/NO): NO